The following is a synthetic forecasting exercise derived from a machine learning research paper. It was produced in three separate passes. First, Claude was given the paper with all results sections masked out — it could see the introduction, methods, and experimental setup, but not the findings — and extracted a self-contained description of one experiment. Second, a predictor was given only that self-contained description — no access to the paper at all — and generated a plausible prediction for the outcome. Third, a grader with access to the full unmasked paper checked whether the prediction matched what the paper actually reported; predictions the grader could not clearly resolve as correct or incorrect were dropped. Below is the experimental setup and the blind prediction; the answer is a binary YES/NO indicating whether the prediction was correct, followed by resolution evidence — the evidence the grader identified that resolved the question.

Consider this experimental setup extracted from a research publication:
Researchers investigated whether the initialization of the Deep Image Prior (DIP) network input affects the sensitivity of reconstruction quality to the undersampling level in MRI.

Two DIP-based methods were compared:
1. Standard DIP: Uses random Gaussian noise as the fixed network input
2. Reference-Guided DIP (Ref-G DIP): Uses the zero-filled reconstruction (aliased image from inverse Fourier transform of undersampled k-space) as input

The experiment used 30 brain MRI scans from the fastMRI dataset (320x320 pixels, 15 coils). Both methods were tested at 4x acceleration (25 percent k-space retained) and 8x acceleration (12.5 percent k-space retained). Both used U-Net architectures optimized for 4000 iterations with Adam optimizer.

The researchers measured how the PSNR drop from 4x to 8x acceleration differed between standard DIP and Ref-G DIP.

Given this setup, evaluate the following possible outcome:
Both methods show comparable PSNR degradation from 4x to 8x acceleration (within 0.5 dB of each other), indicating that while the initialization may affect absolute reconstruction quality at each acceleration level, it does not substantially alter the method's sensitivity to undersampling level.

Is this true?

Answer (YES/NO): NO